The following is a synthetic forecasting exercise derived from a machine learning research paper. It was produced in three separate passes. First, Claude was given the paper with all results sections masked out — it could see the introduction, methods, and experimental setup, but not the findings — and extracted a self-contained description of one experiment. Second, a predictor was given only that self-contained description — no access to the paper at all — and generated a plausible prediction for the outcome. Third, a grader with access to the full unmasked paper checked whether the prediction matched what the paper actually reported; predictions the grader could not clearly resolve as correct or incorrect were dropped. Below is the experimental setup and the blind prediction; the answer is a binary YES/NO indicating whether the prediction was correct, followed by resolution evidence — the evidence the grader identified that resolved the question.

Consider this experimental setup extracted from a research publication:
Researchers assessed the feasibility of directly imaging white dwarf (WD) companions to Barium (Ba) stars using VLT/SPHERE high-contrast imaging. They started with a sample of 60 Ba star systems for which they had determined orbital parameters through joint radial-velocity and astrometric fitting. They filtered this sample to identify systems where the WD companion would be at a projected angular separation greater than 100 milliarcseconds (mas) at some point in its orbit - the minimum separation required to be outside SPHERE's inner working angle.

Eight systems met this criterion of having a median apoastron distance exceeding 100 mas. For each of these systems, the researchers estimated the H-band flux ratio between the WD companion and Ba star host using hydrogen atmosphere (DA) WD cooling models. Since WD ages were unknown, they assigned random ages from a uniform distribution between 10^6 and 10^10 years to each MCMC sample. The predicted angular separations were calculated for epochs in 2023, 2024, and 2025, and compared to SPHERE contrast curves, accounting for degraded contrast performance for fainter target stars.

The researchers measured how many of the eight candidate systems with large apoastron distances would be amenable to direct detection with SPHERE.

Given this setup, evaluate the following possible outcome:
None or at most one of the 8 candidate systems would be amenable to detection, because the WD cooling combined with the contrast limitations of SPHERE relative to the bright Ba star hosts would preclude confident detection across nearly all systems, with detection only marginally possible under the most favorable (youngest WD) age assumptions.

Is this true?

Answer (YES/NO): NO